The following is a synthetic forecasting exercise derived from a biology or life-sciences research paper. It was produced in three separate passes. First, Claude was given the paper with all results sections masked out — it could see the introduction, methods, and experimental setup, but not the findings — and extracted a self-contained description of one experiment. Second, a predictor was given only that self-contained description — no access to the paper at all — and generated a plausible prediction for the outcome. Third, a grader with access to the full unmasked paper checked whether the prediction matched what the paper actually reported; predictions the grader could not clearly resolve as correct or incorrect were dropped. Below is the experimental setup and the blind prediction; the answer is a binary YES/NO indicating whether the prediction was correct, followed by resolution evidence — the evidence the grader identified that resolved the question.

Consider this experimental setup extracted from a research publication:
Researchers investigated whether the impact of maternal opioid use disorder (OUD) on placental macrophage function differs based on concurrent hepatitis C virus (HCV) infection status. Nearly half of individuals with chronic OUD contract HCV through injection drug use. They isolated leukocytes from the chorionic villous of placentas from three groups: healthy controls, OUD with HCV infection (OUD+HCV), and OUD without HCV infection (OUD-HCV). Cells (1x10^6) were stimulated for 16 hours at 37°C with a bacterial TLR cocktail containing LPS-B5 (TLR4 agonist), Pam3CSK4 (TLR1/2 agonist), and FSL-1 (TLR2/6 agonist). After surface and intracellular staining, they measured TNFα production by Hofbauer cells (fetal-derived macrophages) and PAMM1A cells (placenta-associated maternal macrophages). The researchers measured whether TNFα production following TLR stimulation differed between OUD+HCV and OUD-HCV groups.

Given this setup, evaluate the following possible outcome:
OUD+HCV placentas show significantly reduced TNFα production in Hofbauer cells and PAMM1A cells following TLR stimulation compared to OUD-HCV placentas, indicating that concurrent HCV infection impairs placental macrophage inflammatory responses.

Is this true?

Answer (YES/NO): NO